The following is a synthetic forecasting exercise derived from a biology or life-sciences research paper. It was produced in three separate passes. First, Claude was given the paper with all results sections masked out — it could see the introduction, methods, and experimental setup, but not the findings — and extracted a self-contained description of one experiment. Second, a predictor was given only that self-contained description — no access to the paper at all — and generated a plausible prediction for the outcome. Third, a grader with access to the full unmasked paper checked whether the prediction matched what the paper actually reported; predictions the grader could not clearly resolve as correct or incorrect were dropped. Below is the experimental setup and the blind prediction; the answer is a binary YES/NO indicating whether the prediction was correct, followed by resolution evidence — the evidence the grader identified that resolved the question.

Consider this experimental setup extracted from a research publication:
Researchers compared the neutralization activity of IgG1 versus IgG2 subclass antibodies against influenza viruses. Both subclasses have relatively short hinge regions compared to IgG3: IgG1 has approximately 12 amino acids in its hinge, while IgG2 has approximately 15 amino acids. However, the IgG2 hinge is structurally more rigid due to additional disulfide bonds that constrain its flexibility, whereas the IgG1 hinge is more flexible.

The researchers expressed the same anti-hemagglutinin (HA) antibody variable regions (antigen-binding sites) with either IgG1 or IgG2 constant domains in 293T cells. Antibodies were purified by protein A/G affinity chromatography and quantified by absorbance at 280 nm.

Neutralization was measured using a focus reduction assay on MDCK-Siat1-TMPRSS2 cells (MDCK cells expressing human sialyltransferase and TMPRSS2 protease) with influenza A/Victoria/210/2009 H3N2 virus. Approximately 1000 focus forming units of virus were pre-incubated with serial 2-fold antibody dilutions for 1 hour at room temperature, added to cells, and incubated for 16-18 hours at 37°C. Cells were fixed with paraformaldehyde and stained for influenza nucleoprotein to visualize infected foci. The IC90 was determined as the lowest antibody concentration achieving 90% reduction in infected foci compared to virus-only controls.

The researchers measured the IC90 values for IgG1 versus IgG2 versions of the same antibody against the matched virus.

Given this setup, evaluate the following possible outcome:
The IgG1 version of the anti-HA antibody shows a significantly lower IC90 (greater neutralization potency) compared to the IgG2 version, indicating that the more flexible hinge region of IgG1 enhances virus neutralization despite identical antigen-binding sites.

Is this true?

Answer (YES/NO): YES